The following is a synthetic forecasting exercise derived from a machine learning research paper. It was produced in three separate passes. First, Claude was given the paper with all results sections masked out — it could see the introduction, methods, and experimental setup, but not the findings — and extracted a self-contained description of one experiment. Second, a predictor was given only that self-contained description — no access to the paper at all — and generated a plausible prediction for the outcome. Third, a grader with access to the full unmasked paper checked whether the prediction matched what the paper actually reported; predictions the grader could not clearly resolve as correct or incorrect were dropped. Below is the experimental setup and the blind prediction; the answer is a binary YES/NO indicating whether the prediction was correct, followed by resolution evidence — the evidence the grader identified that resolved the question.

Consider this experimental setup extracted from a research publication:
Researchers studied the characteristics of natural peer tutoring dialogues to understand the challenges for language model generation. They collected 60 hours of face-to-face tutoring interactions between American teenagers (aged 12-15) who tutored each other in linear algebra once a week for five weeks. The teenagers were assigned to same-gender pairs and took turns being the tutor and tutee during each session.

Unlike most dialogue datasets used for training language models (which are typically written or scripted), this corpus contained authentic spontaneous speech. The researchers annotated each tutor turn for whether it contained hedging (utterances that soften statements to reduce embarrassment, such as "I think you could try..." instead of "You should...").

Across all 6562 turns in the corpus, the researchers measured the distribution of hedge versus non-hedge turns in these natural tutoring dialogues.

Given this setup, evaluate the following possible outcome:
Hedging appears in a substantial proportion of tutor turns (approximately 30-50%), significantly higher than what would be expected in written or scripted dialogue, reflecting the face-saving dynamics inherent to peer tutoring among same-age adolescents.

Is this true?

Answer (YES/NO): NO